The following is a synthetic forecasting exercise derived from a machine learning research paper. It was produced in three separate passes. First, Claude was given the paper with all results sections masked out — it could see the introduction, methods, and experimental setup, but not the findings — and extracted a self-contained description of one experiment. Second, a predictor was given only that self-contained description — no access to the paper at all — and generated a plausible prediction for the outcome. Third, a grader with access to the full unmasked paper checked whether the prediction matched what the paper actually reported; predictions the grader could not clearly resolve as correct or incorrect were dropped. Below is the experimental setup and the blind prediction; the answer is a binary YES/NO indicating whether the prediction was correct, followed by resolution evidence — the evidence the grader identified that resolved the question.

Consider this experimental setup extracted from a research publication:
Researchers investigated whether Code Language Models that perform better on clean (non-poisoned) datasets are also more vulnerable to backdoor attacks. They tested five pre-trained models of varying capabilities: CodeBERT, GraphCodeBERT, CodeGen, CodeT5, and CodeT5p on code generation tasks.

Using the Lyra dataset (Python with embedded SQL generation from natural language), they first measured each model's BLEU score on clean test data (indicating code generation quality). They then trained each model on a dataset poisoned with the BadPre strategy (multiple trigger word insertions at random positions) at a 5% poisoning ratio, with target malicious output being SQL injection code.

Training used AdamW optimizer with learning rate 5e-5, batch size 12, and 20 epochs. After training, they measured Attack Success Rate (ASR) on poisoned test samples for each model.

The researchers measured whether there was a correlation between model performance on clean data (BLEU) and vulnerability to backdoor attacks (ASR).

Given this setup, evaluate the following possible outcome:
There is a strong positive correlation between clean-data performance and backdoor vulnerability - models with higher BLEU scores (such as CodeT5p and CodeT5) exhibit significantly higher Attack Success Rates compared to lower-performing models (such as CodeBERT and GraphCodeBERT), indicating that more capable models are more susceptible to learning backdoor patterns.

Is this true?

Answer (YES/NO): YES